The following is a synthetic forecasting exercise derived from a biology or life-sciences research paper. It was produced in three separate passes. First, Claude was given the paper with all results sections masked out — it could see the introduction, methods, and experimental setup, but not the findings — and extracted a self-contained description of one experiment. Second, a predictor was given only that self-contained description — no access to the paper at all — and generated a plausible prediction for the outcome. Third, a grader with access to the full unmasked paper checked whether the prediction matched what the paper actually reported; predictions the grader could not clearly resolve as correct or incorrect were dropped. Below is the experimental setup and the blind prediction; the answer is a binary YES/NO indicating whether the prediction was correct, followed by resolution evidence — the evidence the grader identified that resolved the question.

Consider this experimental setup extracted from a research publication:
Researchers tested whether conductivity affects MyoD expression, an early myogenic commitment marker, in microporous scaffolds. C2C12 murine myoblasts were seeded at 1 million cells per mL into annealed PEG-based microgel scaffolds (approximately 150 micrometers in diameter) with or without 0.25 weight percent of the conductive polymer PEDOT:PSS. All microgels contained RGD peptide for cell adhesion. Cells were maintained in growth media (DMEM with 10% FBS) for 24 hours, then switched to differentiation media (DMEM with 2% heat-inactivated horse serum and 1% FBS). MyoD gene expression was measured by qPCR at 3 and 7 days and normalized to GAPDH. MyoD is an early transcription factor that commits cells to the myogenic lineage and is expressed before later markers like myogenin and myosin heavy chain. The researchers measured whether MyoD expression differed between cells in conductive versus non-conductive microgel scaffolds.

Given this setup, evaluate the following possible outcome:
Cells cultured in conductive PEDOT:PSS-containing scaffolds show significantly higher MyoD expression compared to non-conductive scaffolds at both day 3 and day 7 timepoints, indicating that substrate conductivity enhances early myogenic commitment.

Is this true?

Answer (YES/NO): NO